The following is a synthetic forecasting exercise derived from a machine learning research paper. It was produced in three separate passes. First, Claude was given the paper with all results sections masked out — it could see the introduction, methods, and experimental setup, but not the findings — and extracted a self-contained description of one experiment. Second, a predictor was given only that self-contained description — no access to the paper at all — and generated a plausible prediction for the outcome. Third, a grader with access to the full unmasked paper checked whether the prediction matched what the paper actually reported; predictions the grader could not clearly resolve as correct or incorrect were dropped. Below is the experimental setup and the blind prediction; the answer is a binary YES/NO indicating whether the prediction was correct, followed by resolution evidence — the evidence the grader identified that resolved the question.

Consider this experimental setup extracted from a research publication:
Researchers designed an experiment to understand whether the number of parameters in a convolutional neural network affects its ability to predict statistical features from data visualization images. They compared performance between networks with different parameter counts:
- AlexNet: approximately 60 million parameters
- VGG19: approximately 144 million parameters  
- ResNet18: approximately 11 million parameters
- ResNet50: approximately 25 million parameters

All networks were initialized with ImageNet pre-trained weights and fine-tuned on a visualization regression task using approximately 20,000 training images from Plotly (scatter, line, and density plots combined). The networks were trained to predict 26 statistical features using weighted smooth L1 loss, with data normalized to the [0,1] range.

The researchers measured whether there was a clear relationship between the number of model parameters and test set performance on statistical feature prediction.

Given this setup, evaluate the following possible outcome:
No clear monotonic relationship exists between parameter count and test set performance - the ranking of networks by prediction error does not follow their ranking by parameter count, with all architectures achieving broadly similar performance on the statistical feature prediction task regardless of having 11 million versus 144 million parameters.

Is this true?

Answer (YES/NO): NO